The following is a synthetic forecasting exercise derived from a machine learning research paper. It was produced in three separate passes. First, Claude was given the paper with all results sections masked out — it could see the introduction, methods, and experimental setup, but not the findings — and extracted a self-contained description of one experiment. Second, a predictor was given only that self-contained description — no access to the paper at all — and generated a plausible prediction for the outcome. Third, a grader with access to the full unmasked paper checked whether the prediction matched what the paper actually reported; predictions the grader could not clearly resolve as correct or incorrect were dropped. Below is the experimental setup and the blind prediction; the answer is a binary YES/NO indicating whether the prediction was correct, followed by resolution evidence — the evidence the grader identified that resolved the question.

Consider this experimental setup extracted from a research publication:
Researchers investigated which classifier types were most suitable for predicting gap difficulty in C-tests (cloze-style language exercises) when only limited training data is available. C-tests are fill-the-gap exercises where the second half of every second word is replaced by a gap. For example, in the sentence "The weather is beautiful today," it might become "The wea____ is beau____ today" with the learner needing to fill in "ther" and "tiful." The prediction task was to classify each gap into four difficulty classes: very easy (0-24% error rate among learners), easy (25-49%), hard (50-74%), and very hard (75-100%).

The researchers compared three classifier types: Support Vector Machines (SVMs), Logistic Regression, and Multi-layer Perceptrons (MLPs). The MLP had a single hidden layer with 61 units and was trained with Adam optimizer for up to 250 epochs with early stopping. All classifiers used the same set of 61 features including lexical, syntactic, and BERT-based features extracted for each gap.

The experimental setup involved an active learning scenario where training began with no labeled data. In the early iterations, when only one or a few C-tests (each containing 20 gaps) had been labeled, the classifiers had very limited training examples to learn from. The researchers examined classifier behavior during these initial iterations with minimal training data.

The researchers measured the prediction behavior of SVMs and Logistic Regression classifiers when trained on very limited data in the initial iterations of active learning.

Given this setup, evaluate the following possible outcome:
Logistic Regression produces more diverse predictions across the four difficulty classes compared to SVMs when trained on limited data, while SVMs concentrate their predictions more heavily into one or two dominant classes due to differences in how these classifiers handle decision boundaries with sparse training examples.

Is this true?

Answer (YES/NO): NO